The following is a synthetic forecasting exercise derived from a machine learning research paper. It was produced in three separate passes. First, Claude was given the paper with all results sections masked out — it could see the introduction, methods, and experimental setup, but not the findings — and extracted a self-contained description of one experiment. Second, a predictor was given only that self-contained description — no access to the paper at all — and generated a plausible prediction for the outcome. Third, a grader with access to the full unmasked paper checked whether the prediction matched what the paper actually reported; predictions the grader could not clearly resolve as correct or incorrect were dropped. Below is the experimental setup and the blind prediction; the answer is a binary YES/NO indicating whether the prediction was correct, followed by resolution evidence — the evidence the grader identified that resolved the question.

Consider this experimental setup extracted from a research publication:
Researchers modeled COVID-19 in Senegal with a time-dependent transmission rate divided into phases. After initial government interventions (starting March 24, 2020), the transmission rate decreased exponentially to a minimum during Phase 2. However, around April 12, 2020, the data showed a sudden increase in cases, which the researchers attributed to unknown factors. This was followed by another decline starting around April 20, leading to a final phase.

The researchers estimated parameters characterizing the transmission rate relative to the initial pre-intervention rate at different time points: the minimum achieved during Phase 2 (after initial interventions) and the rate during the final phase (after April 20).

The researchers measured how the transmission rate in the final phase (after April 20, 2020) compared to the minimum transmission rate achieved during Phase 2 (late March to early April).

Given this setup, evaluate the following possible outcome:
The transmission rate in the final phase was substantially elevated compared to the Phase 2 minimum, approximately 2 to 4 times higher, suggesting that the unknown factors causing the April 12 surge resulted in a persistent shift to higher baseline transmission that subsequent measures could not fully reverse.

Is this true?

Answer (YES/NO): YES